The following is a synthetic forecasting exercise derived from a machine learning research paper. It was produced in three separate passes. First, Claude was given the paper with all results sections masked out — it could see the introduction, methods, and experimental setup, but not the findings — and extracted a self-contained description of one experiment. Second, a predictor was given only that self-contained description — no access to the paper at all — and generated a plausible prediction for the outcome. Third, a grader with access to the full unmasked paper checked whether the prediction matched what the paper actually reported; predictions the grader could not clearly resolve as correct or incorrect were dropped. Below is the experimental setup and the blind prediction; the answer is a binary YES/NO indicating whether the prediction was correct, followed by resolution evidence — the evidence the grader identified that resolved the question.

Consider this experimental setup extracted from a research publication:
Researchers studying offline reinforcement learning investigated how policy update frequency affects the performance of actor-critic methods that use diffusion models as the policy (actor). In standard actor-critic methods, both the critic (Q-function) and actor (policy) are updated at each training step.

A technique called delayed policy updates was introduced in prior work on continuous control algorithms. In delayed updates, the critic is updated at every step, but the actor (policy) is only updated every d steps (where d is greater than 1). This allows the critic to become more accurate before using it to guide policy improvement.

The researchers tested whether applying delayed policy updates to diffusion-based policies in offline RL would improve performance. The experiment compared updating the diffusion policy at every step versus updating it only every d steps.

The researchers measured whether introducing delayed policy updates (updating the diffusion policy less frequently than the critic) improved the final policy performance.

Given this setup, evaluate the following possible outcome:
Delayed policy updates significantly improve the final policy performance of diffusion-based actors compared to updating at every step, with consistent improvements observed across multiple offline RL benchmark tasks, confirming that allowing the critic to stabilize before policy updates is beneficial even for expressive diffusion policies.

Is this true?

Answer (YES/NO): NO